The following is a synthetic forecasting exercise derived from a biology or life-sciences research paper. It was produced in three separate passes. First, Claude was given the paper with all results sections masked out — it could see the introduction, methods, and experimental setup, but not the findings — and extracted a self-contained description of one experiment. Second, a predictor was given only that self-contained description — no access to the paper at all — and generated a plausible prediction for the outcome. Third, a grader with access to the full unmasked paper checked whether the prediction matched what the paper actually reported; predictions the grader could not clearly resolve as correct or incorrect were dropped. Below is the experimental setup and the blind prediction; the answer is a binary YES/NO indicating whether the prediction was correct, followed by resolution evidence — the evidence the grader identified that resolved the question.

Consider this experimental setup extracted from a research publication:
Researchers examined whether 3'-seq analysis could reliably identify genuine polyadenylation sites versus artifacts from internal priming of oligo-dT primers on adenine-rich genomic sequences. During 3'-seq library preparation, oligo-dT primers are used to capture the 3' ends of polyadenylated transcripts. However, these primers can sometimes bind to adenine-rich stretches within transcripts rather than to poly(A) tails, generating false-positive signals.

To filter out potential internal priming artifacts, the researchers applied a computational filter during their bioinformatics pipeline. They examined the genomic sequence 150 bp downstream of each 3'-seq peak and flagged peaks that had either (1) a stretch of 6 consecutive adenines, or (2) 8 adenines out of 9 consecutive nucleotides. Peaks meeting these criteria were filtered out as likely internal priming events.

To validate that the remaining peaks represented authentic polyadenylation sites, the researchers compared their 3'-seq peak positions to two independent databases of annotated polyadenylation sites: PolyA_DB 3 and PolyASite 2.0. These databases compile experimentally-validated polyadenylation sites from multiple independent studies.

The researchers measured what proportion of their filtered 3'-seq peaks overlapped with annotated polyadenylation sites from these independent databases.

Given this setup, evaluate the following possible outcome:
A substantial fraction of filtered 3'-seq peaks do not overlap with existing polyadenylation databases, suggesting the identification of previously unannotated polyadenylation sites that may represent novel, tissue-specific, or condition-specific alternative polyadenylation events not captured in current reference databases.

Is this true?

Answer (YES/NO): YES